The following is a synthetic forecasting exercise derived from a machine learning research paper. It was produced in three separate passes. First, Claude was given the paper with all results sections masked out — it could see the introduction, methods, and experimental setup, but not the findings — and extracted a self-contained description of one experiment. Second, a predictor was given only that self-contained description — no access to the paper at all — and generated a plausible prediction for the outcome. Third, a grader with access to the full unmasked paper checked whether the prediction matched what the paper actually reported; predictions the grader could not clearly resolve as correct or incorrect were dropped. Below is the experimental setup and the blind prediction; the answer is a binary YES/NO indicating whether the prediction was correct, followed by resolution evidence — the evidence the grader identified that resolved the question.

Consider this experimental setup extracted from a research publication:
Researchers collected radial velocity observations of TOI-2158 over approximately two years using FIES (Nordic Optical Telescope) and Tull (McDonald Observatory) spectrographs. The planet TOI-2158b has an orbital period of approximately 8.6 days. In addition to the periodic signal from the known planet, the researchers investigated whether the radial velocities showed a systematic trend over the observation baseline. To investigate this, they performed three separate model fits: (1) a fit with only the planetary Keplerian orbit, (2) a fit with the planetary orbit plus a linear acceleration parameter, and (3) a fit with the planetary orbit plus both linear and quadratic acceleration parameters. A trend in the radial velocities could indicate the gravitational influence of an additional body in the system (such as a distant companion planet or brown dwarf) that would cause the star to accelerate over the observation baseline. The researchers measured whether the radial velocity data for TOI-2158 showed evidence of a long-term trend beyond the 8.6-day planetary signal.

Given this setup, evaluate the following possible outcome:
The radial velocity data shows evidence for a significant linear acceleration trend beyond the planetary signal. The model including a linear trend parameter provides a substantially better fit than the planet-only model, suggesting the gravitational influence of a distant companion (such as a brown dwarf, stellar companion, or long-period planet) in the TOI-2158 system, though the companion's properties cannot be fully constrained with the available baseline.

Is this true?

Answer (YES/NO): NO